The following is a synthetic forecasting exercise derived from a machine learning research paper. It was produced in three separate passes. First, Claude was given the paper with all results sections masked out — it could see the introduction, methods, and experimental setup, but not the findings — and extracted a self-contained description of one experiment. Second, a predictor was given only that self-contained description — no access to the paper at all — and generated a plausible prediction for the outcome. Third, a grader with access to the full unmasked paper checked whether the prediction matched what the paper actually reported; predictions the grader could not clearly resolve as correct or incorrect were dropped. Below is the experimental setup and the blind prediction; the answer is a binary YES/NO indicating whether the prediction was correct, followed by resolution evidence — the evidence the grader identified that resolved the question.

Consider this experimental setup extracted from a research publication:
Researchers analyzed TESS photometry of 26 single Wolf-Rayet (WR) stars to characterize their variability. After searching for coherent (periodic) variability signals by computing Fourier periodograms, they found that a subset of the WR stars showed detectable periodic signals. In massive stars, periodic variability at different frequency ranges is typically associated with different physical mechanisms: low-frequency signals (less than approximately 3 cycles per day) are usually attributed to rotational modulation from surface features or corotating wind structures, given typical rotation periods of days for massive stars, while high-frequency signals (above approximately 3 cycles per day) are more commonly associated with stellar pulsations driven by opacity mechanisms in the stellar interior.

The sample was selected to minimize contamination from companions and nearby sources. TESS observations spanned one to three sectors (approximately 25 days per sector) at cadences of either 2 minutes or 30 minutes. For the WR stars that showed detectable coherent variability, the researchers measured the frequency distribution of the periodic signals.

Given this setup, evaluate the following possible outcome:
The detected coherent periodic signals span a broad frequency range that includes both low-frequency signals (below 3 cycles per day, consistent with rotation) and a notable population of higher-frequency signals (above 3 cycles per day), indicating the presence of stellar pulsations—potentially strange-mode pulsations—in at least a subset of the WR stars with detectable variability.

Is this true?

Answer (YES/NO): YES